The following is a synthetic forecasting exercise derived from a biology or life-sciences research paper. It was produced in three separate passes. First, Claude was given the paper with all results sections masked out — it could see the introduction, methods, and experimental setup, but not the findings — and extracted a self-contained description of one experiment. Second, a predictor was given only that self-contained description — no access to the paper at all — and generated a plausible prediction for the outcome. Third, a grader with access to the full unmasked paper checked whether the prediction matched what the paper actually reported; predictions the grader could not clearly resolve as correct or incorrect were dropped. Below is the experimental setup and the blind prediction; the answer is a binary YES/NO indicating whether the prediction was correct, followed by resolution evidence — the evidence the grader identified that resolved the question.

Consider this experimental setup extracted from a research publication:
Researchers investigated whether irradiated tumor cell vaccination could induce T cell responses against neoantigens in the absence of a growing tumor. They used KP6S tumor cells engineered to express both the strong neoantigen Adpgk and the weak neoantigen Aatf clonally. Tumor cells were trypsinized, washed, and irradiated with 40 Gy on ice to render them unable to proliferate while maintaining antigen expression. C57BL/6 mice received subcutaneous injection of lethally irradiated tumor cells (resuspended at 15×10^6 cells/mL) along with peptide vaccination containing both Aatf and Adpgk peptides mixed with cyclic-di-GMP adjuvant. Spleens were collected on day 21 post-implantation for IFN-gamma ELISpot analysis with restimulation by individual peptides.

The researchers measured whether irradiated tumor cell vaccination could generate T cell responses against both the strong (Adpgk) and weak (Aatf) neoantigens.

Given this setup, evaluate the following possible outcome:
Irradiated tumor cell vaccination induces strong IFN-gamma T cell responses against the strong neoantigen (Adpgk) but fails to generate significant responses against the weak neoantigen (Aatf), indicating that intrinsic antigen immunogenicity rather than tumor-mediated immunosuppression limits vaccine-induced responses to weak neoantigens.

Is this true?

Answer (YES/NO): NO